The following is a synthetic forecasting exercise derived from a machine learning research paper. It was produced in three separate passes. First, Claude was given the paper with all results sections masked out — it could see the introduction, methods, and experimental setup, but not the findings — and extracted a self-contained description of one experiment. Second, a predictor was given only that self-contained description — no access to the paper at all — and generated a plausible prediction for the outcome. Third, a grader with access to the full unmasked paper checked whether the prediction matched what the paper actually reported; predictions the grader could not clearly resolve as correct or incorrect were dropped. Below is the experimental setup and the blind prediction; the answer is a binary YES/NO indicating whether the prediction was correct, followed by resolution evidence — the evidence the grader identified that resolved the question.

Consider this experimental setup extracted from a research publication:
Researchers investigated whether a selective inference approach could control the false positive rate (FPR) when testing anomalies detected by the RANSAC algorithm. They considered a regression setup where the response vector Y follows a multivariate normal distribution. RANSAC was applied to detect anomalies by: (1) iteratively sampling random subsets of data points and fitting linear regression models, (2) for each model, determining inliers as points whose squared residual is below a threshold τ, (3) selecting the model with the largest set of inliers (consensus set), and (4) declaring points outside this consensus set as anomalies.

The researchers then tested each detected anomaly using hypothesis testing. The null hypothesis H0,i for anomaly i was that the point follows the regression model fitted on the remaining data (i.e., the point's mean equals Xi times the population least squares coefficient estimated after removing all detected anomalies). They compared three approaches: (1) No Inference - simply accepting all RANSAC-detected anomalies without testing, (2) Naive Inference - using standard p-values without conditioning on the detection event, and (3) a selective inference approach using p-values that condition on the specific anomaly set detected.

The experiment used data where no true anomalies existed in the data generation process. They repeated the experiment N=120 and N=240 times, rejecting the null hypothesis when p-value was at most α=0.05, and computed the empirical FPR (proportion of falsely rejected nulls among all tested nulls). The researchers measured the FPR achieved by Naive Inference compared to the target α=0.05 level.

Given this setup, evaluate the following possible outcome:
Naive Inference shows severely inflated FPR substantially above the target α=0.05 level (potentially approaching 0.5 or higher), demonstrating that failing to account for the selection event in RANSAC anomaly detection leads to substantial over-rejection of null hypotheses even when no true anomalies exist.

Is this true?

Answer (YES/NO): NO